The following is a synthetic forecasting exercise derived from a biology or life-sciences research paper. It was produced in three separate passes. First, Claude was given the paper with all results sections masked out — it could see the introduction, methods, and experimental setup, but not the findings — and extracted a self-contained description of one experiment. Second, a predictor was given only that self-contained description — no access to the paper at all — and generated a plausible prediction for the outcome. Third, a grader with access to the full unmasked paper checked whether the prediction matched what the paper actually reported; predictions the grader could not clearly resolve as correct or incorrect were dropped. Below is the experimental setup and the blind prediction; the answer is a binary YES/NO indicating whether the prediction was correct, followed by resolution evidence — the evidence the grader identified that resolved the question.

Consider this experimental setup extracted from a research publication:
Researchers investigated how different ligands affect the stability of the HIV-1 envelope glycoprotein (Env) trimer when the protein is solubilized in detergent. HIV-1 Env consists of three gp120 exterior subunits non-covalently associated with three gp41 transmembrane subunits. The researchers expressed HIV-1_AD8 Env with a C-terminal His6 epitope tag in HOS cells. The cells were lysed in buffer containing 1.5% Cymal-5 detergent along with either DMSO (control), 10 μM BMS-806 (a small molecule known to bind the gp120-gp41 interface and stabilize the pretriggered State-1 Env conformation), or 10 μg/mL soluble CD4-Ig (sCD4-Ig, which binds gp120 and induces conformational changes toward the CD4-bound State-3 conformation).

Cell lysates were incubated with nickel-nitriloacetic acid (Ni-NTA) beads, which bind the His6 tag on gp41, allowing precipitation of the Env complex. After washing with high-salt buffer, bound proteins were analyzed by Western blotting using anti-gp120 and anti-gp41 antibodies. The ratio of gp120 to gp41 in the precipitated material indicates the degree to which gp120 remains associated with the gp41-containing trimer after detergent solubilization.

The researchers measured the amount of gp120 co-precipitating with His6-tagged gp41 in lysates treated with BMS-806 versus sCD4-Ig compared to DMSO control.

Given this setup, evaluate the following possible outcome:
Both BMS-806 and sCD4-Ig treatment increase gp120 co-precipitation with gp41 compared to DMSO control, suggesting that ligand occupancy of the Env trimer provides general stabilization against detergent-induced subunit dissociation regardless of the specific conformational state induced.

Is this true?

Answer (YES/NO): NO